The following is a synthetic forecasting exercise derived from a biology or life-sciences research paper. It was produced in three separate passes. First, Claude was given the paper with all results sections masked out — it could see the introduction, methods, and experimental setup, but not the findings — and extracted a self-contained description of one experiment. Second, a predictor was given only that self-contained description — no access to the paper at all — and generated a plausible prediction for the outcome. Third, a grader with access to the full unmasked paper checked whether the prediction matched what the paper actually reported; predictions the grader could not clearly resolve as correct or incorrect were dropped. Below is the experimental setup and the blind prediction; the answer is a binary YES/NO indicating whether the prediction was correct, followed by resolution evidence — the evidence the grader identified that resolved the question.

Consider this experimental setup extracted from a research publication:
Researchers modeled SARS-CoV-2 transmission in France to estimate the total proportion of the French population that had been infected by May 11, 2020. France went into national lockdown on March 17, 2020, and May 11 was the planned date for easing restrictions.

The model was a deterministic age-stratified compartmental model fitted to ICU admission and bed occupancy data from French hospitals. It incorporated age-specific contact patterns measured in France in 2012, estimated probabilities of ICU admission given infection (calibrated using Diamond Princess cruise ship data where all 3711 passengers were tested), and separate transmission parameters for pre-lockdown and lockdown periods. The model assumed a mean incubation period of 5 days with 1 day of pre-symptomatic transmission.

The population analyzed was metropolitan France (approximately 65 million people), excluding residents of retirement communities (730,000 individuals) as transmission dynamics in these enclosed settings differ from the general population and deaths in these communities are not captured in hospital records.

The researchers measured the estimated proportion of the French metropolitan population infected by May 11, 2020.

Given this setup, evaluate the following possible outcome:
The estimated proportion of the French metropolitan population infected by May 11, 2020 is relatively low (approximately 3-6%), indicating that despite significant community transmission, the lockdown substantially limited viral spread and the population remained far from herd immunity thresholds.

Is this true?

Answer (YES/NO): YES